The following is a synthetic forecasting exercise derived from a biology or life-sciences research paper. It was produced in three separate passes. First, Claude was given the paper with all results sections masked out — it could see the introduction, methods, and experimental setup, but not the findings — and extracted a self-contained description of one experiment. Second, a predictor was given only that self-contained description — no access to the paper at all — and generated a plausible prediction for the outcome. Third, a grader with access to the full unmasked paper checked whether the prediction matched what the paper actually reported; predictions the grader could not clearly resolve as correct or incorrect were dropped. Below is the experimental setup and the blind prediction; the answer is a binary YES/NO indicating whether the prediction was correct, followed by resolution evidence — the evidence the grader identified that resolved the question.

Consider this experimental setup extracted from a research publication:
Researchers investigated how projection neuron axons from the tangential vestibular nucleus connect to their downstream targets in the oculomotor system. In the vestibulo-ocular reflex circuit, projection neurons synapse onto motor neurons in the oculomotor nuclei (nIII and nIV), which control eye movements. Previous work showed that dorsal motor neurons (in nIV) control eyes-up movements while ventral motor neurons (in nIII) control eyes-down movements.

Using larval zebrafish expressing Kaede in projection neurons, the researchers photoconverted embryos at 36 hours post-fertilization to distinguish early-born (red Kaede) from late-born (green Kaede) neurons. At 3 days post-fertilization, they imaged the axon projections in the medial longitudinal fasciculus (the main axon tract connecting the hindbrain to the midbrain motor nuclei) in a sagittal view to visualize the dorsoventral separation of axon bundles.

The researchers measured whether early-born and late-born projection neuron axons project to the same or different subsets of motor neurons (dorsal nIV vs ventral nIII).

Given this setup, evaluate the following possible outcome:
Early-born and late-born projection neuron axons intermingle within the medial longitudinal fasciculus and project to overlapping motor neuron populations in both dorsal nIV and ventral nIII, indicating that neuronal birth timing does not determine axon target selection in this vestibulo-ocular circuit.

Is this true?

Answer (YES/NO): NO